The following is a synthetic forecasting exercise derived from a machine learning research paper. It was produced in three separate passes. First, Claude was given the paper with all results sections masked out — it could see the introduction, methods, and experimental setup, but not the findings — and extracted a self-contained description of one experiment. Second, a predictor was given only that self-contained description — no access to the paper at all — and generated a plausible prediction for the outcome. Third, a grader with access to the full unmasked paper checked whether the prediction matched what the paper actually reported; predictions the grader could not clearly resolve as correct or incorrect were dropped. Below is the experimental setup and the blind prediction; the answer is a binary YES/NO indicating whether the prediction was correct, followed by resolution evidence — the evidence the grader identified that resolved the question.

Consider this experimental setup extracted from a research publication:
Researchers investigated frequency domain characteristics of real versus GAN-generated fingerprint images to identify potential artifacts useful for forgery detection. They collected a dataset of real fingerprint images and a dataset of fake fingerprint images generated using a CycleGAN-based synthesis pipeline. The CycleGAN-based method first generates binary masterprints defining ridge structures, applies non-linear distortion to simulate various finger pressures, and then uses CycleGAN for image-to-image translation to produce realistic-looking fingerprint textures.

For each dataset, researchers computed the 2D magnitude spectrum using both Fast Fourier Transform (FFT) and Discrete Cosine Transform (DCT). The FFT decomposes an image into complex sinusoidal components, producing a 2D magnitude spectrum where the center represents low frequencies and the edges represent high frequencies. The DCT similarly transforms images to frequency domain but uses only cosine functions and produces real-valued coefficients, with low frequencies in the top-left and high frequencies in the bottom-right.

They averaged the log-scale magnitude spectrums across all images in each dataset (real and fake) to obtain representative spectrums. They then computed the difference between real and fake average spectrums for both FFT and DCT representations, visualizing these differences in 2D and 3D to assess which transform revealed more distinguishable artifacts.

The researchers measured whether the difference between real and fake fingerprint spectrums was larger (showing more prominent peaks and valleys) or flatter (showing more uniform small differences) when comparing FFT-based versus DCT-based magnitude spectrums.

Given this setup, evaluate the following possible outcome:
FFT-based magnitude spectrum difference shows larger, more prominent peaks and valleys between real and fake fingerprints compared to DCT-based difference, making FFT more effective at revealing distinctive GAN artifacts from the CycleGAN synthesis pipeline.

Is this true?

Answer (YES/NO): YES